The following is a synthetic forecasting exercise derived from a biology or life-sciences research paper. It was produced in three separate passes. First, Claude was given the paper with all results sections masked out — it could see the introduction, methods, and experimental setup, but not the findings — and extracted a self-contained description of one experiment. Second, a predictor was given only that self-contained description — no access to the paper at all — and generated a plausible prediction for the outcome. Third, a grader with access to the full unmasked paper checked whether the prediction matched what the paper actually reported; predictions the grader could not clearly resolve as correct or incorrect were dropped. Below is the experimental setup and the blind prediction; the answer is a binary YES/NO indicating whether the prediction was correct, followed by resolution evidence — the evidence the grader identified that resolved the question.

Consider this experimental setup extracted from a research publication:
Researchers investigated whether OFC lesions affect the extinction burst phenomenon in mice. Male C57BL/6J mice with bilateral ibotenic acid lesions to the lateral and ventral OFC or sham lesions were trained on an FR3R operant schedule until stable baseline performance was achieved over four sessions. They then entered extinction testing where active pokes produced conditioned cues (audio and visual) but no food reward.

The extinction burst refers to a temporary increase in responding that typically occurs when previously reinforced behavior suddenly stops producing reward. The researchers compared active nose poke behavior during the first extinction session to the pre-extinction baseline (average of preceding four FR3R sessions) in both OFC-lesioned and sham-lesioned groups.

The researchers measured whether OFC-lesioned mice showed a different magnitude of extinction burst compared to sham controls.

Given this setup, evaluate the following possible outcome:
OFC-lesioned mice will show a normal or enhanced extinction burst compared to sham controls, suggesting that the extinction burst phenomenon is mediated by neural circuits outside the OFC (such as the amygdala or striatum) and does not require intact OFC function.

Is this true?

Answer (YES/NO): YES